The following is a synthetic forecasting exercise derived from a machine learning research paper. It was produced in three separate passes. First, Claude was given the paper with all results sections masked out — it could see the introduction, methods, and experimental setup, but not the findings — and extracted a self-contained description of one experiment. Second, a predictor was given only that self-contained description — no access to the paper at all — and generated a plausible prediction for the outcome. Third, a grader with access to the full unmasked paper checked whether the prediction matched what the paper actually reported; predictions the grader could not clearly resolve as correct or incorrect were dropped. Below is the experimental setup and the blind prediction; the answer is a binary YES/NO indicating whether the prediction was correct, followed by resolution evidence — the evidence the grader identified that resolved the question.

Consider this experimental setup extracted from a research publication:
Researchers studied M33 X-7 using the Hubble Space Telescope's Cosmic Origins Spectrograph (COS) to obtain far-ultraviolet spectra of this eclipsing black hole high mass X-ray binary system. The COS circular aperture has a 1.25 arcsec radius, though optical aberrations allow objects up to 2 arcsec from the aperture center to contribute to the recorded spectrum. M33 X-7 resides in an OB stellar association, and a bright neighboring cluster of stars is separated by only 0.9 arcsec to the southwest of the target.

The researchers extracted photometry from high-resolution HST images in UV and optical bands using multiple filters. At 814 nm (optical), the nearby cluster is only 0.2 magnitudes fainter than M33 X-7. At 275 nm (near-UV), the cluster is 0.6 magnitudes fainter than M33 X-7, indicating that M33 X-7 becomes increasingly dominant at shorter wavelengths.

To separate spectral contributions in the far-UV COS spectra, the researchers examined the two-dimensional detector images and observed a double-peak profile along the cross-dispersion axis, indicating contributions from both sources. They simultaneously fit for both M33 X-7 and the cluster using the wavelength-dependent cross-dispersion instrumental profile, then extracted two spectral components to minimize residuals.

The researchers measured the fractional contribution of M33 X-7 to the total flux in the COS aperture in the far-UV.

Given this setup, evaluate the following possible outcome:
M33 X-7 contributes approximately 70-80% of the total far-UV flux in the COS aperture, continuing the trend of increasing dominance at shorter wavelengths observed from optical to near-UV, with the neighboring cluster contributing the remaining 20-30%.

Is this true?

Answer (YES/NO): YES